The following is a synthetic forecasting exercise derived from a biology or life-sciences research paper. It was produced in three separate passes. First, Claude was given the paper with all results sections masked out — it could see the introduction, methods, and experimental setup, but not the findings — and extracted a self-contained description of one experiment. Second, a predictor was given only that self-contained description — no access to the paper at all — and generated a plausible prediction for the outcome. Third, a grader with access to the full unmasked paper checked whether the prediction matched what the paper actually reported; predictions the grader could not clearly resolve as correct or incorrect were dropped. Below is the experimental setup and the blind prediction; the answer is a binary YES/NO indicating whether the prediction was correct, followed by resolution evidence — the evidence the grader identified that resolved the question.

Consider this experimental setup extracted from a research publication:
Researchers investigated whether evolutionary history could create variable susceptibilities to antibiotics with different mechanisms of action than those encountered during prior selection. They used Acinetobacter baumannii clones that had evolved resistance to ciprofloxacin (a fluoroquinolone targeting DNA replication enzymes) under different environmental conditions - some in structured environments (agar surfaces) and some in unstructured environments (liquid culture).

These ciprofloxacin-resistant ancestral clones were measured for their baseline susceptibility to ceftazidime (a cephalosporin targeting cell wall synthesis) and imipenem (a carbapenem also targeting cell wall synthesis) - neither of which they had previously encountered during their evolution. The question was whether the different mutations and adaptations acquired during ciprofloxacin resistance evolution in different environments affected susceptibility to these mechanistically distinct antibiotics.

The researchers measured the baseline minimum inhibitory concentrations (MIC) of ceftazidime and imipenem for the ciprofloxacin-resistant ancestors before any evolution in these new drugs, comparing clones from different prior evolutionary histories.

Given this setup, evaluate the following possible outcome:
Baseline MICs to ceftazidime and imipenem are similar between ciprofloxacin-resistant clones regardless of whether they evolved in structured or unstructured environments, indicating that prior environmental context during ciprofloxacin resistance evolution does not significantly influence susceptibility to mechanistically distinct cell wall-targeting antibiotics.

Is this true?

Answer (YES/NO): NO